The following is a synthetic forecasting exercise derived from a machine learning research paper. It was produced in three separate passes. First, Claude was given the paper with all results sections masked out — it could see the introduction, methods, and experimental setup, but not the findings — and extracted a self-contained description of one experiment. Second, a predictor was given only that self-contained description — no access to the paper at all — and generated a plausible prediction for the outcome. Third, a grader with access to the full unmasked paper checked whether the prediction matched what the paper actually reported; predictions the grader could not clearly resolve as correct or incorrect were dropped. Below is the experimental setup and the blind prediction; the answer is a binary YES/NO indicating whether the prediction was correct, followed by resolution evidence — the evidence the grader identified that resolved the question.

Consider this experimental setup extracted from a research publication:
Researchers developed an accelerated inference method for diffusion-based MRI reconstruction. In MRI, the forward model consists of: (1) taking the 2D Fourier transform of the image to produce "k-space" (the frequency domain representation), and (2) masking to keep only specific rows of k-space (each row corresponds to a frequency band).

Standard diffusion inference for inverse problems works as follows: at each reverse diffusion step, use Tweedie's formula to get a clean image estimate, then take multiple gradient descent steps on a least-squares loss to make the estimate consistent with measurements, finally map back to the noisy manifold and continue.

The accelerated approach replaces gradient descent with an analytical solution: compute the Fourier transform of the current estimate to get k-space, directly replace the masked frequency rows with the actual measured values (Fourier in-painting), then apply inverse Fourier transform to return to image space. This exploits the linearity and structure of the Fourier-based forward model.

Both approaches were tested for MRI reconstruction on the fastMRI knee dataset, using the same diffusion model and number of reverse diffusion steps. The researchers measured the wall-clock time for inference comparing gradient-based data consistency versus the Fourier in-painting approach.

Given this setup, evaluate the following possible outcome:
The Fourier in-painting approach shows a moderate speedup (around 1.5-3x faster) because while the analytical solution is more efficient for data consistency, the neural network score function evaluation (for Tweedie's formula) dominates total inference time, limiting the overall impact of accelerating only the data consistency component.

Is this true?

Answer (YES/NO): NO